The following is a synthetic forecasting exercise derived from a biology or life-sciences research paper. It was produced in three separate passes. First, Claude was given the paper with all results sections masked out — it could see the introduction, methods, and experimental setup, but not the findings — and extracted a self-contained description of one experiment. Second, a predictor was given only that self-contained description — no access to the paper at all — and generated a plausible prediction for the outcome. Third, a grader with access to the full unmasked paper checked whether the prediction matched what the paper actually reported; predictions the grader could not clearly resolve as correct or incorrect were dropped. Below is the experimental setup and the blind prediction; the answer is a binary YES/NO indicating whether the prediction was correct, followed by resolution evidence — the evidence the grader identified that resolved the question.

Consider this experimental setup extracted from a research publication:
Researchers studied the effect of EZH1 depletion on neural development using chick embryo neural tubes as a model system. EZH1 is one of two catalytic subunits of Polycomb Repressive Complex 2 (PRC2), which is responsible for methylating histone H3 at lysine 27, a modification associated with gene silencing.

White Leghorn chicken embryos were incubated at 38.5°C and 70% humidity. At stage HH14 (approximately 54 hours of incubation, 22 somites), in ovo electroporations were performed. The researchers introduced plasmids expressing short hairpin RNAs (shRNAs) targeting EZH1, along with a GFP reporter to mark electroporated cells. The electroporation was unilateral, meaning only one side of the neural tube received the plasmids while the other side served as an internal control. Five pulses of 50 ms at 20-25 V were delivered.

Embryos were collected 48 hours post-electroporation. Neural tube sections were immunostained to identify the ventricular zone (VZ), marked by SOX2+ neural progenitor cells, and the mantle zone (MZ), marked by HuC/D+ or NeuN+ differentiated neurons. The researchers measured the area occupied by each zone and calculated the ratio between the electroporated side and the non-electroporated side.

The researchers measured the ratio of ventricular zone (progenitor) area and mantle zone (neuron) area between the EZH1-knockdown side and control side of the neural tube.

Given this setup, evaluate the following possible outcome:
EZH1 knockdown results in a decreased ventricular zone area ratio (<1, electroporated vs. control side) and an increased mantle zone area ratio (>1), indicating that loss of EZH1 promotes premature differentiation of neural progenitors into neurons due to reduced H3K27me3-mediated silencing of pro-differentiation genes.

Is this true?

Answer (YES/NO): NO